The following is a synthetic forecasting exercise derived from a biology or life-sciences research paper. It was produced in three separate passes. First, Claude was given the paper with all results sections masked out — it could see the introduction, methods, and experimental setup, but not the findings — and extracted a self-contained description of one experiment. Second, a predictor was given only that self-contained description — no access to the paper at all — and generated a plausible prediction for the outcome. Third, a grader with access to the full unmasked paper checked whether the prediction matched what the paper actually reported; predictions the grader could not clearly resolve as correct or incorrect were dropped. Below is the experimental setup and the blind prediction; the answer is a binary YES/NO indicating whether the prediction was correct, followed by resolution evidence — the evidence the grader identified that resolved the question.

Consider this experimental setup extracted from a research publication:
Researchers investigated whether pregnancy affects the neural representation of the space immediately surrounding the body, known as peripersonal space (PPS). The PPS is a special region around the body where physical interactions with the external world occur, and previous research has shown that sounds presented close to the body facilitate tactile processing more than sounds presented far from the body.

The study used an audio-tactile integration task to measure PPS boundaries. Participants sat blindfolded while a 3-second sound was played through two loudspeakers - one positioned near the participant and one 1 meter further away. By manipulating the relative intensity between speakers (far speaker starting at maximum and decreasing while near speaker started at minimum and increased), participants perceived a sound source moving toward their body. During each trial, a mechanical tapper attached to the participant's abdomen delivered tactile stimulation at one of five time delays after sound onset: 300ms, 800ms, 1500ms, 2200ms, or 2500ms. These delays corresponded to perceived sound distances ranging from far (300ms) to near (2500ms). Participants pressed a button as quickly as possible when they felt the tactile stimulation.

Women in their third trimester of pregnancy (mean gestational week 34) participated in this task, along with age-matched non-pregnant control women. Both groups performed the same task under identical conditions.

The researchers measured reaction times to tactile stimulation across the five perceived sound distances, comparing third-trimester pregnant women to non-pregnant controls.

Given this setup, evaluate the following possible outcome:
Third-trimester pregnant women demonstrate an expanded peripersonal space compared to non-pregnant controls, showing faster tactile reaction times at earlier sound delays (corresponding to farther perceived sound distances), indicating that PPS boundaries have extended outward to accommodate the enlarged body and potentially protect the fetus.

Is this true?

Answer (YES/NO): YES